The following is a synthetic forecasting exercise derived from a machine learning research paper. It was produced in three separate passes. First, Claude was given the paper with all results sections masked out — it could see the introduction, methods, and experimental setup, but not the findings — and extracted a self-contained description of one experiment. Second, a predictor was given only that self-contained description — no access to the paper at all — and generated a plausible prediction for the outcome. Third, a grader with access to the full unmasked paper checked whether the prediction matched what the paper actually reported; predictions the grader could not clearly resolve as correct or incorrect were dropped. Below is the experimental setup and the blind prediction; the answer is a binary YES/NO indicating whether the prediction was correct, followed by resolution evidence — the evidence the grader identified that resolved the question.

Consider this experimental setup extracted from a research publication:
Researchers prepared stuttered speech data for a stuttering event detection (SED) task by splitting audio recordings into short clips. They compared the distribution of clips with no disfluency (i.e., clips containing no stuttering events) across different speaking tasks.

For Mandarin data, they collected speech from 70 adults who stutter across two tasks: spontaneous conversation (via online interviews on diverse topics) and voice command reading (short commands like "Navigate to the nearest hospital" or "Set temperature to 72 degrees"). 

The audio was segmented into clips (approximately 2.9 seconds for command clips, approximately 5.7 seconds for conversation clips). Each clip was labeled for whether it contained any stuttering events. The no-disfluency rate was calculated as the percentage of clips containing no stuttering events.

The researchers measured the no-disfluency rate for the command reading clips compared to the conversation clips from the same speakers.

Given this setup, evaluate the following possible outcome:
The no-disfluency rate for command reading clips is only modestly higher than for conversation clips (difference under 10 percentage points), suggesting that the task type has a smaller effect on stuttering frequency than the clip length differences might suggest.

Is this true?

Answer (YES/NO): NO